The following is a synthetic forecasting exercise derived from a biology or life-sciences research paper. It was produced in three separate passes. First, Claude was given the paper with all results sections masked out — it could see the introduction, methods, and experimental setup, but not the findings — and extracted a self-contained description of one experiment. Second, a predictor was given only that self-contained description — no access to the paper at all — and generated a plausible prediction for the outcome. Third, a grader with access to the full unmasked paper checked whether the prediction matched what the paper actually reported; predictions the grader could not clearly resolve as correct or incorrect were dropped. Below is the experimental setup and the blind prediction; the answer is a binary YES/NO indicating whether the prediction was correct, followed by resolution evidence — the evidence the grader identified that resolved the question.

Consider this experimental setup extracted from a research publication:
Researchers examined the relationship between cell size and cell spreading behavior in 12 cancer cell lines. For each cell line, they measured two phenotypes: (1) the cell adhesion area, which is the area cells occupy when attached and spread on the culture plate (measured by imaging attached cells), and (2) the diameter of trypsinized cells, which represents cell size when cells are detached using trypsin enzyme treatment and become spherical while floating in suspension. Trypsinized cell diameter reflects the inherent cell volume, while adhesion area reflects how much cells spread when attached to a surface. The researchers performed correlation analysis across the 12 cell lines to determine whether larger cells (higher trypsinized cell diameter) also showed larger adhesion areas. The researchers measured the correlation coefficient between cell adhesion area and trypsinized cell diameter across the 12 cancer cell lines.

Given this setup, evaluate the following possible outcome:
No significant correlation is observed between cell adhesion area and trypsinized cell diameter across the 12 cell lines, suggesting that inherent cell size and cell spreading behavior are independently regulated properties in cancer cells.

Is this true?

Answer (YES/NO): YES